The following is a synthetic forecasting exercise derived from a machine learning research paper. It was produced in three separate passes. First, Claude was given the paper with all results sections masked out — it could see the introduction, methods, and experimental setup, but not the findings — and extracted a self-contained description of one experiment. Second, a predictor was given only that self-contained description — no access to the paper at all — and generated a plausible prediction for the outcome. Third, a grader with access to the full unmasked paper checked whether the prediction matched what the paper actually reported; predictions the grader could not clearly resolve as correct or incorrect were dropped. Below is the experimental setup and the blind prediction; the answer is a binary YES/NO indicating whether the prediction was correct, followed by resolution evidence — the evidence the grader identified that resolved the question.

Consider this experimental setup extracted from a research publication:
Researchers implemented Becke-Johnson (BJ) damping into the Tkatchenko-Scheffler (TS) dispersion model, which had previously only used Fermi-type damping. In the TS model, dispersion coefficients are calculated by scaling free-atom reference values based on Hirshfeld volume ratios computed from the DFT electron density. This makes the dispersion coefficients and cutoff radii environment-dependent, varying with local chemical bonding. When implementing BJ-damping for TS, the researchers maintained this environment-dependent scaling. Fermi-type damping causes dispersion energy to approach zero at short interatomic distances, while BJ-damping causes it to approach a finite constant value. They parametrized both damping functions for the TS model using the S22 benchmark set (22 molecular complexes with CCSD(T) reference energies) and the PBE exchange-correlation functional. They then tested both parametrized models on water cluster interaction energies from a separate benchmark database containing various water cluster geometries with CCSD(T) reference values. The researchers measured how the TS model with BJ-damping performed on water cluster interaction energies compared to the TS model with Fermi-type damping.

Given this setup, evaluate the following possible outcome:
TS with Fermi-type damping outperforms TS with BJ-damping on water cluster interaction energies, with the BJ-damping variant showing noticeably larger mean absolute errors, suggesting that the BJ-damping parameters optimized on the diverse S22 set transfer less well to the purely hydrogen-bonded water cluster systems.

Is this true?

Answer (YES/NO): NO